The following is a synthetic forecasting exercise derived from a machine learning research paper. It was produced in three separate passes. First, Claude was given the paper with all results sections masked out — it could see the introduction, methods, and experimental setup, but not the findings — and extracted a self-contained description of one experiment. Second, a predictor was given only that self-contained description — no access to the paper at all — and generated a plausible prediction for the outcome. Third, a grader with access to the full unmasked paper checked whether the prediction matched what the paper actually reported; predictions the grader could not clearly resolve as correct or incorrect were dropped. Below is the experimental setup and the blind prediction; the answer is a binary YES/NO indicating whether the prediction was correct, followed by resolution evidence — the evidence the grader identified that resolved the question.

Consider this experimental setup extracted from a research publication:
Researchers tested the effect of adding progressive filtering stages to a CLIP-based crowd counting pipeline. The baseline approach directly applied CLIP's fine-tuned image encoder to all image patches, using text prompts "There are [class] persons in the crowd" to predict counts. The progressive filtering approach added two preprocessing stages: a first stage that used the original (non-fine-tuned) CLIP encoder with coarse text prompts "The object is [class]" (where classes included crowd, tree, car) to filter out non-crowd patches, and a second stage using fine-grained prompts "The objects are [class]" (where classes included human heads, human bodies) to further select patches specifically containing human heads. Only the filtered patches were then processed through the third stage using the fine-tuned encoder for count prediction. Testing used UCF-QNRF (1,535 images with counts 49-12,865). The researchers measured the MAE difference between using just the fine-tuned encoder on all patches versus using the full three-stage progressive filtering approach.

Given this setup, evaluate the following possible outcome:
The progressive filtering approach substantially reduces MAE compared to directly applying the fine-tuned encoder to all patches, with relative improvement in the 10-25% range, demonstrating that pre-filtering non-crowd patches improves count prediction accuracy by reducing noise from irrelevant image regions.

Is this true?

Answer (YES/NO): YES